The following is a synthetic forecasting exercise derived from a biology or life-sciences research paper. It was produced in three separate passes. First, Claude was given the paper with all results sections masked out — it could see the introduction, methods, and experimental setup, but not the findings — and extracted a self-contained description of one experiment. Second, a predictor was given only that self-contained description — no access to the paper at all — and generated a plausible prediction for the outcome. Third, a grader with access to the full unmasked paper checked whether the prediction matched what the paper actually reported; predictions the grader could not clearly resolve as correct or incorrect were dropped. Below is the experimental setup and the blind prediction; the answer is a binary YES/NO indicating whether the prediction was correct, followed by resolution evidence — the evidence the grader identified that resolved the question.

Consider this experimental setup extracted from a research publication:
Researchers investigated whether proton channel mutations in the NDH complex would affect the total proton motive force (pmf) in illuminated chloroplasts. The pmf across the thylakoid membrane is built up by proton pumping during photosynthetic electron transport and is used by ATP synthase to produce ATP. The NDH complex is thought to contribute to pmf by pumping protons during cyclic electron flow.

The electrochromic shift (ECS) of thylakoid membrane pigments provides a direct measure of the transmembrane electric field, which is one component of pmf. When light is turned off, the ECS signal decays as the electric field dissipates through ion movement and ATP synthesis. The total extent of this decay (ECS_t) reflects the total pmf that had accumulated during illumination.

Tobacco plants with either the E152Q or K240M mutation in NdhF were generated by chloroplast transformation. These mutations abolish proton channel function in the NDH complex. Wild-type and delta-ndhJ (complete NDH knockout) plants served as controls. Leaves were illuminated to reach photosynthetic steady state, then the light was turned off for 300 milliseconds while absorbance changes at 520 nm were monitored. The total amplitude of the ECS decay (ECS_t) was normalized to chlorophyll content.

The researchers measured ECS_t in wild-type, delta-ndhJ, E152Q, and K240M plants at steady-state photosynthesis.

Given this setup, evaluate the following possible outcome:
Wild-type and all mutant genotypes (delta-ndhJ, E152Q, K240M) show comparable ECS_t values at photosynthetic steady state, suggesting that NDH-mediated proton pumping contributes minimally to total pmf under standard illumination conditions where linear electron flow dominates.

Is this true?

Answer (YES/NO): YES